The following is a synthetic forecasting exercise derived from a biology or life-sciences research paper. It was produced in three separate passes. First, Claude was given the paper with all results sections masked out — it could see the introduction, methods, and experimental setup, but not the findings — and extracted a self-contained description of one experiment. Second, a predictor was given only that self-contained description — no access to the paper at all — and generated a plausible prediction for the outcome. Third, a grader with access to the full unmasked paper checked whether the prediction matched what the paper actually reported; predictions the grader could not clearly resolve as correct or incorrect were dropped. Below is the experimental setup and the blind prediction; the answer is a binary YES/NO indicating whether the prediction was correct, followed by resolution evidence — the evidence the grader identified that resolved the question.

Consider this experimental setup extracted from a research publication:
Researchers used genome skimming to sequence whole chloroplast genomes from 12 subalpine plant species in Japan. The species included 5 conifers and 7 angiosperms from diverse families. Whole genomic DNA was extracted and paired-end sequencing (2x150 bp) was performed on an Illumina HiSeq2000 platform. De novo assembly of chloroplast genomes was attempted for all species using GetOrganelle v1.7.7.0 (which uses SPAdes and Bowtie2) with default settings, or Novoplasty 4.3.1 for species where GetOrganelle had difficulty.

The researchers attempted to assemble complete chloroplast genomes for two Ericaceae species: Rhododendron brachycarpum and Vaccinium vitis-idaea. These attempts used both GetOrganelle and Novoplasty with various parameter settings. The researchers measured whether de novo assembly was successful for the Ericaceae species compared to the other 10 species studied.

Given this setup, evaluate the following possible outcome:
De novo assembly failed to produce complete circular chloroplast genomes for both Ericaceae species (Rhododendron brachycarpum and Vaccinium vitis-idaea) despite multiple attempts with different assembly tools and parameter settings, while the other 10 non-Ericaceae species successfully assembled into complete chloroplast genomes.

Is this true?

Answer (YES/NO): YES